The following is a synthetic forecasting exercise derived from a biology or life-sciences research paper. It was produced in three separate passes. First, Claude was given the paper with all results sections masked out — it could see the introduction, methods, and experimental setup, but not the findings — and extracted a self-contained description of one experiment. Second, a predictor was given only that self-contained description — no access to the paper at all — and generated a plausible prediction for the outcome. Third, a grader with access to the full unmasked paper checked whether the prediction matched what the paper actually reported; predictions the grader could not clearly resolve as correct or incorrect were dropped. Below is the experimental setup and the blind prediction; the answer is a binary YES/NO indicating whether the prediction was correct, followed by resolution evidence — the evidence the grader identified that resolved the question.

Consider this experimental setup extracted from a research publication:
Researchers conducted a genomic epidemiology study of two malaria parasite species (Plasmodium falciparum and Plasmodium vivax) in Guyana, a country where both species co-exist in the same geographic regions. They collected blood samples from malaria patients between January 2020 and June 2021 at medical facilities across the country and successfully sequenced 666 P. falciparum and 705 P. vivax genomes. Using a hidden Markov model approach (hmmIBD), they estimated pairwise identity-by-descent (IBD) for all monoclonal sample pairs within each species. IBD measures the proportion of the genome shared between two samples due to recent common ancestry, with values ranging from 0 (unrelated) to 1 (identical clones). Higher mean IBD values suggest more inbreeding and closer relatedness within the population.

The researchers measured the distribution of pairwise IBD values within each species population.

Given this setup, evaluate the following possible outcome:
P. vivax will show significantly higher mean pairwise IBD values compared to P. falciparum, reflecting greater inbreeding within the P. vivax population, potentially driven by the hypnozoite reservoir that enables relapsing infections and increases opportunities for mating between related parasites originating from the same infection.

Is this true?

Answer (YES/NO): NO